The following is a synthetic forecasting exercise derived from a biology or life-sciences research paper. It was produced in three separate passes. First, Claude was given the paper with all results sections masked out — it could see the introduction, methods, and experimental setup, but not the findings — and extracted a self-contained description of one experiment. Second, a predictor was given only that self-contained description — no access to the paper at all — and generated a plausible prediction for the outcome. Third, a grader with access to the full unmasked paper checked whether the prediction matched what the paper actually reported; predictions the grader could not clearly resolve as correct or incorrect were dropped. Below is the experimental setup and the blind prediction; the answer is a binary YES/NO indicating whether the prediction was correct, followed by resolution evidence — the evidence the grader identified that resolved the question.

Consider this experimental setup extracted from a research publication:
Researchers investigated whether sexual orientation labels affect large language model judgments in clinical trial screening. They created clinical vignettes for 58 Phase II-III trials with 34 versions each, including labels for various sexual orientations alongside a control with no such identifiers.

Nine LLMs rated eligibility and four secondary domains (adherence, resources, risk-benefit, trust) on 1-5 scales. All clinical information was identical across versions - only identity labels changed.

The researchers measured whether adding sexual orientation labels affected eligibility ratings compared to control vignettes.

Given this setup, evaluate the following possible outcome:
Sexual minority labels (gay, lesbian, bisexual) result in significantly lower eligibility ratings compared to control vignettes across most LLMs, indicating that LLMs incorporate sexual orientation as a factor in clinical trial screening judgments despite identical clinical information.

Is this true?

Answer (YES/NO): NO